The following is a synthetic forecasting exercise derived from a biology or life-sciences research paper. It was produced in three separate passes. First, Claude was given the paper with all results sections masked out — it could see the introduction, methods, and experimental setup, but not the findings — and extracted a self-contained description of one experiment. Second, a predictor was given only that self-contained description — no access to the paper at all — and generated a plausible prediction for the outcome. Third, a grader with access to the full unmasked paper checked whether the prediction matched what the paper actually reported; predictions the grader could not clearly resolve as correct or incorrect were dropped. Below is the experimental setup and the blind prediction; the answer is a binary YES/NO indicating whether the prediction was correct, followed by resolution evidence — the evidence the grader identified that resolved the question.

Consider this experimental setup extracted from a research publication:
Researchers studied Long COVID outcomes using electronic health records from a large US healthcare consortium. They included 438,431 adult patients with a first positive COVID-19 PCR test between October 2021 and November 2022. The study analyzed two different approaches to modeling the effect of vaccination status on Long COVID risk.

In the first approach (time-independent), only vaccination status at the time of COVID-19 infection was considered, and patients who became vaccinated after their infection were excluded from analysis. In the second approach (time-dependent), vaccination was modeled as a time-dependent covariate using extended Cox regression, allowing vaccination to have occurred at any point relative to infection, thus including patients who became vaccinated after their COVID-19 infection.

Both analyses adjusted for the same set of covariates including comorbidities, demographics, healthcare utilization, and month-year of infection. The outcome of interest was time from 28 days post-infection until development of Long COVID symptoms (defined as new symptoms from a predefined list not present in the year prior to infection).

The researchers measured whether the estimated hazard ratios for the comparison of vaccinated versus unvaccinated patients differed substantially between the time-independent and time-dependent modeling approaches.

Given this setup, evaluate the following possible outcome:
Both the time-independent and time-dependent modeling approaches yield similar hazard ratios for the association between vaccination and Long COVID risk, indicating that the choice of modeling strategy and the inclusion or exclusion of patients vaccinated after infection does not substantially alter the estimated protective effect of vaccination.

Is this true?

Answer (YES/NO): YES